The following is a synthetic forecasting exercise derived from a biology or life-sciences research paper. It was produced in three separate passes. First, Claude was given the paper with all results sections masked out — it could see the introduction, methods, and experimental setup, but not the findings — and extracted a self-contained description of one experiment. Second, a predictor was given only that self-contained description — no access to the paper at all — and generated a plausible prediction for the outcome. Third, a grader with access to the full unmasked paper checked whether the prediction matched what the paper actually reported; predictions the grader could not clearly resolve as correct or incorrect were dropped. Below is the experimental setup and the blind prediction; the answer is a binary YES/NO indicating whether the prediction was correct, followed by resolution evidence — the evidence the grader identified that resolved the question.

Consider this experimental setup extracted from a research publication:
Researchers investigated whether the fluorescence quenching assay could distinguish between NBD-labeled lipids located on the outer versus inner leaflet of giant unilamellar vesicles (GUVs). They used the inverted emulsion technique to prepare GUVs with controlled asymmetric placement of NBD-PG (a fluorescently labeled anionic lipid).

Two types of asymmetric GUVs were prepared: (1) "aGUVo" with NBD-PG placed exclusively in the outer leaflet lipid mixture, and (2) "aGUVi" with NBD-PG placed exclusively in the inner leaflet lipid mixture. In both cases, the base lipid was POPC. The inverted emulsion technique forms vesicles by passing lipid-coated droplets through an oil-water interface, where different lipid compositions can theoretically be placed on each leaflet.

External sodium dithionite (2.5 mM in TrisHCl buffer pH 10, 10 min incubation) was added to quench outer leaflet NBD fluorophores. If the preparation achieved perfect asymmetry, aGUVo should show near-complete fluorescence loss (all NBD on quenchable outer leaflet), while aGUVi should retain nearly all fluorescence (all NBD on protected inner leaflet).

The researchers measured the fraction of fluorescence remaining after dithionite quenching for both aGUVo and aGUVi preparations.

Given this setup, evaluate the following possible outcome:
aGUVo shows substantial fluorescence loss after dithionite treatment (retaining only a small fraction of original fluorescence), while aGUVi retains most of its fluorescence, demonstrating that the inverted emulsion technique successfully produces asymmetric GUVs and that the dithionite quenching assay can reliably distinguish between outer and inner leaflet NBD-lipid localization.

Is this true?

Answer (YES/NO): YES